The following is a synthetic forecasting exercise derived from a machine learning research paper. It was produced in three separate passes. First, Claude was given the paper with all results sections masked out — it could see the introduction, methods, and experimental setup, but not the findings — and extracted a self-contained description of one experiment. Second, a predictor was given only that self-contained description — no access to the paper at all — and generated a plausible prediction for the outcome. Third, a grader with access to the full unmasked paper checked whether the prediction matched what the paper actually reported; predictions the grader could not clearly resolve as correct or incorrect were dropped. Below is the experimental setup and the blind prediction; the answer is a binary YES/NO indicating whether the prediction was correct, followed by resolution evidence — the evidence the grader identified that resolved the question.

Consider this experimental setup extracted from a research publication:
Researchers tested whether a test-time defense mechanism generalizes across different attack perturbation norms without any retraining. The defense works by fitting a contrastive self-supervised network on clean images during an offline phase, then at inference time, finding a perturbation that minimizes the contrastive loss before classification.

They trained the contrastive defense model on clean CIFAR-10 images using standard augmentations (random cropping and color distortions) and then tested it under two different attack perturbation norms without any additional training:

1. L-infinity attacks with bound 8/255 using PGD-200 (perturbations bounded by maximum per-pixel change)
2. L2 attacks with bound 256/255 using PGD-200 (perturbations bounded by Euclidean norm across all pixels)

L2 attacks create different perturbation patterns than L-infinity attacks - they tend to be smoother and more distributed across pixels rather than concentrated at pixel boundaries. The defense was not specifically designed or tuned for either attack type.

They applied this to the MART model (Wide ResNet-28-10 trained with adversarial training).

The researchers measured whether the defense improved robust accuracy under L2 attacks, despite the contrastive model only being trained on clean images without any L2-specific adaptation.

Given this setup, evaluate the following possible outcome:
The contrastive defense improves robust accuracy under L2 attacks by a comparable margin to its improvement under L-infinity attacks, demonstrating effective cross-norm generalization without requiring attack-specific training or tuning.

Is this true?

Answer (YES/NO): YES